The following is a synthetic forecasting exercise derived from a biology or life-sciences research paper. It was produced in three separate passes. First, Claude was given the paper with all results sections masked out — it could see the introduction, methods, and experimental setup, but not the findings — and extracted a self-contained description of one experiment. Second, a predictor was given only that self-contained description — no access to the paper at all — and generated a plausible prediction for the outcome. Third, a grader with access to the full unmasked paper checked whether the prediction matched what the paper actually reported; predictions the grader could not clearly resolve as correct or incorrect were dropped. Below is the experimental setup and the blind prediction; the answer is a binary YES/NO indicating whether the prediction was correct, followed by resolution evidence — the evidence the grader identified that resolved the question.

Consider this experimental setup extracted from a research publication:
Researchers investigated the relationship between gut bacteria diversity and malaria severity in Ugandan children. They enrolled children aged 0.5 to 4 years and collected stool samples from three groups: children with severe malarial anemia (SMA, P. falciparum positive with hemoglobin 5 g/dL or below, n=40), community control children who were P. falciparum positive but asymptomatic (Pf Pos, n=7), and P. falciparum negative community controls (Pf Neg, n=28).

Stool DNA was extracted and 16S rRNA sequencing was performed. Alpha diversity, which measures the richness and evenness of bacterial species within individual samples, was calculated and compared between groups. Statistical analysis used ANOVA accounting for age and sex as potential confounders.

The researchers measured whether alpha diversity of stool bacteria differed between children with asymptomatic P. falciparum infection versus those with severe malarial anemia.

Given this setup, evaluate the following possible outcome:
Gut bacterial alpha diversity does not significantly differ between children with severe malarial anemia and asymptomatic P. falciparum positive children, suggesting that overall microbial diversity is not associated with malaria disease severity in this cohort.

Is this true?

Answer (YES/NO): NO